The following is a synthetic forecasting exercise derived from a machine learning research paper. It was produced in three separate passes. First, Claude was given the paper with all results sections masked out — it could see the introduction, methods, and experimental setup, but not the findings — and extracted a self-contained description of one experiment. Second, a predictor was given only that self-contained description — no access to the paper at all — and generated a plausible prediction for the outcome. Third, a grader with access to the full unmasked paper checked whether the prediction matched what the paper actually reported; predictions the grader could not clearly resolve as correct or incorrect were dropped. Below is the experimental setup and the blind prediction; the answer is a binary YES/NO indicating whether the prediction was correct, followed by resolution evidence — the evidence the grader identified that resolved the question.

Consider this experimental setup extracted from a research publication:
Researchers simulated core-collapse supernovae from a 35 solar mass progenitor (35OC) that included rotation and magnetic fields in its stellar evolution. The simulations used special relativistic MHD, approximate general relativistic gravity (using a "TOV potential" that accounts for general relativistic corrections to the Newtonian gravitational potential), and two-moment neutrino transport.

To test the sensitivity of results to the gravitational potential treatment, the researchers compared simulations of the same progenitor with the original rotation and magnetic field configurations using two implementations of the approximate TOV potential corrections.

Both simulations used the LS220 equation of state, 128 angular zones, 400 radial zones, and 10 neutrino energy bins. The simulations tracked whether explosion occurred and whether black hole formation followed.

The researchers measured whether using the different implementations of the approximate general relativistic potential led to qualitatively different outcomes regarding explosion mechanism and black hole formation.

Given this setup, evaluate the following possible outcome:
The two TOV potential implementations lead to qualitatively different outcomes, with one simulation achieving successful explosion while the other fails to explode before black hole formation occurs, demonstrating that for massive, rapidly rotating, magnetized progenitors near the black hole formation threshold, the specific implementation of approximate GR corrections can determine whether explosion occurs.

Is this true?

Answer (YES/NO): NO